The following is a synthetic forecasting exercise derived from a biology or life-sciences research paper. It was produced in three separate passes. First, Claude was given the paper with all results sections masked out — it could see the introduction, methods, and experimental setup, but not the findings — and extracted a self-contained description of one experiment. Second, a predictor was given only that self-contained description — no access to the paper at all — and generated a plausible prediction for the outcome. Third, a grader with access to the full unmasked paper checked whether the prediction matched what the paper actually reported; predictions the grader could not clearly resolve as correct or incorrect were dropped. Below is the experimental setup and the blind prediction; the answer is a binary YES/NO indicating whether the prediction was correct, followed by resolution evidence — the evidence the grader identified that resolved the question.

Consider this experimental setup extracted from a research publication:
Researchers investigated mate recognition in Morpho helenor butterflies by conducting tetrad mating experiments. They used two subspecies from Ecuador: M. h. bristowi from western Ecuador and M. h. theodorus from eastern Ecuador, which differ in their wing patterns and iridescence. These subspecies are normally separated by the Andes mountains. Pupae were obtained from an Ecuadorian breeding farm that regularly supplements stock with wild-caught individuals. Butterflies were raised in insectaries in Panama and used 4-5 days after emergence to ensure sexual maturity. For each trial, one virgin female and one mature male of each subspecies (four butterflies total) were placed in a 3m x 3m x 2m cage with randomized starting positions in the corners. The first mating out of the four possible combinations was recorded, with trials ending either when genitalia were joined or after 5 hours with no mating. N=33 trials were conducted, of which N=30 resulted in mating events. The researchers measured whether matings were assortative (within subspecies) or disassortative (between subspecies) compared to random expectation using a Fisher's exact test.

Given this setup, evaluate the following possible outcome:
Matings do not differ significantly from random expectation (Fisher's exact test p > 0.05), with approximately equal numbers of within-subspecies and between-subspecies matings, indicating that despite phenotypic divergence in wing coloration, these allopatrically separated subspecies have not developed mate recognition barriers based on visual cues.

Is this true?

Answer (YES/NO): NO